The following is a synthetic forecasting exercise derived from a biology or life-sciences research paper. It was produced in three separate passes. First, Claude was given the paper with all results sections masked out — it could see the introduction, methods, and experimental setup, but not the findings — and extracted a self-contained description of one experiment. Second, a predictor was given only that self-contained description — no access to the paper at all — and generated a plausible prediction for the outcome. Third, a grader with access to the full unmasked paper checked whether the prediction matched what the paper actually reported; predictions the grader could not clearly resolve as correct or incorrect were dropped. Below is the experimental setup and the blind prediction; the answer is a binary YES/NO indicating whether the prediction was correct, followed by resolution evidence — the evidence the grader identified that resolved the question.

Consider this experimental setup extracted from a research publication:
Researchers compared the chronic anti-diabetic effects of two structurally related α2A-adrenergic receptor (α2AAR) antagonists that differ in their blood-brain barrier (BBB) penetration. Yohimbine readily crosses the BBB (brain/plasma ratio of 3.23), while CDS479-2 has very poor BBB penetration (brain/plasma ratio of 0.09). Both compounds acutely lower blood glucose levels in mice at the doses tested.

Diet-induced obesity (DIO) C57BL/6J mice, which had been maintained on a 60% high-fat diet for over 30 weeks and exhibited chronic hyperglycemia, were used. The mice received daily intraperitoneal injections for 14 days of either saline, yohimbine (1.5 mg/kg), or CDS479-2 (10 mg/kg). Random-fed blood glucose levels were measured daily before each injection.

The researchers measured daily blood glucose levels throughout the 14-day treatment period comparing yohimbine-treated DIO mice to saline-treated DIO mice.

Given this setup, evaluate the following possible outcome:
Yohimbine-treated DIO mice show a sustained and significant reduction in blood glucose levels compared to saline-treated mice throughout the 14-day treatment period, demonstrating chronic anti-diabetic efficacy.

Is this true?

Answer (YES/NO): NO